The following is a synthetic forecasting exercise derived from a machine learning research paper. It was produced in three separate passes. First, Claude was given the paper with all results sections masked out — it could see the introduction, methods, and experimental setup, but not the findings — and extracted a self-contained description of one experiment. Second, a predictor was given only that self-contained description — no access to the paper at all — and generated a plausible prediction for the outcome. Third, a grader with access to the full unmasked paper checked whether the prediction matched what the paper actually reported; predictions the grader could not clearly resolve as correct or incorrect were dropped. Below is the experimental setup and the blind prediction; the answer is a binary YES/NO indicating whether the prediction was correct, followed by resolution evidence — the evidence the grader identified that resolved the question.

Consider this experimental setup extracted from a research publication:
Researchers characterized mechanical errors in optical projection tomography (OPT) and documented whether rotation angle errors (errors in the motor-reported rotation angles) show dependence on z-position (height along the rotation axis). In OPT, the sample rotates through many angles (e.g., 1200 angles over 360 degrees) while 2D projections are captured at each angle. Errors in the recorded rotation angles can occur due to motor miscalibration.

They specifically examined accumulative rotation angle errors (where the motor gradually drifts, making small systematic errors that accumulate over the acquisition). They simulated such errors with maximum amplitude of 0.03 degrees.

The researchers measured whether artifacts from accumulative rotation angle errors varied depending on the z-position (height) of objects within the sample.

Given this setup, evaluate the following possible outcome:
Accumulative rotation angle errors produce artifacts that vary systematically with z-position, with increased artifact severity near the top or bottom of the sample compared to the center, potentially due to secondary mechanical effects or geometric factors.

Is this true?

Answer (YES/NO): NO